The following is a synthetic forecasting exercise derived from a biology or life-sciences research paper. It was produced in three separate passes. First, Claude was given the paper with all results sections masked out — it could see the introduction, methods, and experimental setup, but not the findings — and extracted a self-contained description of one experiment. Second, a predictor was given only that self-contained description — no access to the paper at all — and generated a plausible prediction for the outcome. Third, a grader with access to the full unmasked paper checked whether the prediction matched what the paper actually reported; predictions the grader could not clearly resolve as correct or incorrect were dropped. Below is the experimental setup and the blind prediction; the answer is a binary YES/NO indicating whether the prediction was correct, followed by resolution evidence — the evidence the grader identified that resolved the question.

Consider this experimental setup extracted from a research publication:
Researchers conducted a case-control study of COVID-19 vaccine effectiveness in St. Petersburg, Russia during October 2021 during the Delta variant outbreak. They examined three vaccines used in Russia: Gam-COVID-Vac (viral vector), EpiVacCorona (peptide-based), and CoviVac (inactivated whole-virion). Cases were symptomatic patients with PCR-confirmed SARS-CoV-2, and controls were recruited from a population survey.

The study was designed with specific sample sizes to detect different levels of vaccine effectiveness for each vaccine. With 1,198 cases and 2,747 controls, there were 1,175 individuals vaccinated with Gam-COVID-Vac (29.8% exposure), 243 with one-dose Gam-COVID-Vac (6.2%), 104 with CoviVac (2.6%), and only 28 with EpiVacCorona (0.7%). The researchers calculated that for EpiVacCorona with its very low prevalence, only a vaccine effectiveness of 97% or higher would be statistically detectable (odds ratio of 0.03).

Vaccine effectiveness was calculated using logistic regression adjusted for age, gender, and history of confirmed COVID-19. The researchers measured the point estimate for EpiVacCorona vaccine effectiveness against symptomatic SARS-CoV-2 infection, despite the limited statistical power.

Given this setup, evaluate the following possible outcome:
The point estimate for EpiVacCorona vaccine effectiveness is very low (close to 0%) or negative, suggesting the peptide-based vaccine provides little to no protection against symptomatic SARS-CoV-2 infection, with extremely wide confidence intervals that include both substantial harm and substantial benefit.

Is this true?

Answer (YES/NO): YES